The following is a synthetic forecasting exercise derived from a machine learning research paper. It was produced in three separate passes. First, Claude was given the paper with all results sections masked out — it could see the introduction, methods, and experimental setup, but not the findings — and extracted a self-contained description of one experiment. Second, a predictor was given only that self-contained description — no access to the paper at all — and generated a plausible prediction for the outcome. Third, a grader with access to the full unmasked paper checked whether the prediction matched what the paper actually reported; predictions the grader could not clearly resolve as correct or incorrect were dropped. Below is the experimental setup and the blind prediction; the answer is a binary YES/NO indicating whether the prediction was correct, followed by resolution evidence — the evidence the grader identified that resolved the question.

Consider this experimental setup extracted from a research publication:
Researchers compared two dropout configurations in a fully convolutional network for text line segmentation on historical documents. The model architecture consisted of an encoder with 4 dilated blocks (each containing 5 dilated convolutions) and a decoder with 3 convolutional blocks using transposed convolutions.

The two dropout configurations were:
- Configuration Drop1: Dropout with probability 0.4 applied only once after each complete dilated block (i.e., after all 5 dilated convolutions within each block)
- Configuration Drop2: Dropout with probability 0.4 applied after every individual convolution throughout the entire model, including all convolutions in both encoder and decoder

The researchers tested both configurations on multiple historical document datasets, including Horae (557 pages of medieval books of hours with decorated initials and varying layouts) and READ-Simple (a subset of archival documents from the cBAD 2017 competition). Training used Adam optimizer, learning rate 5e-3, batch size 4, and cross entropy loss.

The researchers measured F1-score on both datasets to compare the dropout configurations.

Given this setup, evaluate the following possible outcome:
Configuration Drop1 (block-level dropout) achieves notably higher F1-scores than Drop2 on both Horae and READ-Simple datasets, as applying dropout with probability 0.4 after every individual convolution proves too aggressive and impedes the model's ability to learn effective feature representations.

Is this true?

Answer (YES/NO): NO